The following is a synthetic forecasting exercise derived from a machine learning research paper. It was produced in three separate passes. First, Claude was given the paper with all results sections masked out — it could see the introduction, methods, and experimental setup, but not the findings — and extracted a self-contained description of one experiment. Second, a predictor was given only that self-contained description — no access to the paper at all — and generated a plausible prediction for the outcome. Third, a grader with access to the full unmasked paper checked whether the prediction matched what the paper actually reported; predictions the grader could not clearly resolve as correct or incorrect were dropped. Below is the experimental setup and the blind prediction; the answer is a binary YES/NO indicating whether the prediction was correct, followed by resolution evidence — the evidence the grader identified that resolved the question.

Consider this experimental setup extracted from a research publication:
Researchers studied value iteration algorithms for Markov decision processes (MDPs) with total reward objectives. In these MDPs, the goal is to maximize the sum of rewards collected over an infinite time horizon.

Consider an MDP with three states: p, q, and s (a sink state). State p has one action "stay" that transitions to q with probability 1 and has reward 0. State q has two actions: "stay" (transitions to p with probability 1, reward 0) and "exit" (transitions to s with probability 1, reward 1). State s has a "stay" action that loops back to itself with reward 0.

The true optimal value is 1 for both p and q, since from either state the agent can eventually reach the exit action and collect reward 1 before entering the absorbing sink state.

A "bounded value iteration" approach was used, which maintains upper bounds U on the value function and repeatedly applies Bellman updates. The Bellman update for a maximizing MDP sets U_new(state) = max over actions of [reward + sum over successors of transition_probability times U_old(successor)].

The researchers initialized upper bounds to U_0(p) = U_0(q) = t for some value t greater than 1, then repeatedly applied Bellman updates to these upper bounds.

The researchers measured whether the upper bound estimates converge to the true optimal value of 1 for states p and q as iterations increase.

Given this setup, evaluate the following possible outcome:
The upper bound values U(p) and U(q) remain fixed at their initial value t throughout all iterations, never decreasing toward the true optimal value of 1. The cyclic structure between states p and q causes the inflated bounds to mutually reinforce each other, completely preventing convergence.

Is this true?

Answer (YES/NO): YES